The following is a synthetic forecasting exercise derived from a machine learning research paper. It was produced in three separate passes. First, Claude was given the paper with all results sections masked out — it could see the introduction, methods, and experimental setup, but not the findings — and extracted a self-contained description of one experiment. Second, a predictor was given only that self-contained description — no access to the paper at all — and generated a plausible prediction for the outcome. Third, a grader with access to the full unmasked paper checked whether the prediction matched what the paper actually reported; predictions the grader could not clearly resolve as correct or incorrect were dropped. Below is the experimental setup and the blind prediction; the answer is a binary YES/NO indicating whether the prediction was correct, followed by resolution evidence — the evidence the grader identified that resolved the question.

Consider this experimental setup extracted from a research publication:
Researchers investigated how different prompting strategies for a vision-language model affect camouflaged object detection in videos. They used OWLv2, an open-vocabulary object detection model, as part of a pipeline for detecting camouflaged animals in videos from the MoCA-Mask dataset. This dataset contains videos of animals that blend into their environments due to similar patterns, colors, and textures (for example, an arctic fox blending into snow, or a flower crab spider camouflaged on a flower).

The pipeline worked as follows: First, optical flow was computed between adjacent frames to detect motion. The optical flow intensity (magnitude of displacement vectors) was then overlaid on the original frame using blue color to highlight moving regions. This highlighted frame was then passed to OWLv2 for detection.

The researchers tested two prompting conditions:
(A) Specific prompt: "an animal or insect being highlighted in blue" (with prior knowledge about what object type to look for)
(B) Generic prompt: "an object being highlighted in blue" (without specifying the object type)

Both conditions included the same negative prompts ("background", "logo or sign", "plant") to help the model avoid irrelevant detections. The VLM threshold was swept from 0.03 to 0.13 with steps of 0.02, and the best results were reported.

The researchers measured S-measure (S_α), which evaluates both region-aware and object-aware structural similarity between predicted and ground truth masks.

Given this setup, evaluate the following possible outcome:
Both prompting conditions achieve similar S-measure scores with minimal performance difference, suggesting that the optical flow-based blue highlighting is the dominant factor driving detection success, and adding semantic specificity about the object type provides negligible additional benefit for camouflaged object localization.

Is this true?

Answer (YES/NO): NO